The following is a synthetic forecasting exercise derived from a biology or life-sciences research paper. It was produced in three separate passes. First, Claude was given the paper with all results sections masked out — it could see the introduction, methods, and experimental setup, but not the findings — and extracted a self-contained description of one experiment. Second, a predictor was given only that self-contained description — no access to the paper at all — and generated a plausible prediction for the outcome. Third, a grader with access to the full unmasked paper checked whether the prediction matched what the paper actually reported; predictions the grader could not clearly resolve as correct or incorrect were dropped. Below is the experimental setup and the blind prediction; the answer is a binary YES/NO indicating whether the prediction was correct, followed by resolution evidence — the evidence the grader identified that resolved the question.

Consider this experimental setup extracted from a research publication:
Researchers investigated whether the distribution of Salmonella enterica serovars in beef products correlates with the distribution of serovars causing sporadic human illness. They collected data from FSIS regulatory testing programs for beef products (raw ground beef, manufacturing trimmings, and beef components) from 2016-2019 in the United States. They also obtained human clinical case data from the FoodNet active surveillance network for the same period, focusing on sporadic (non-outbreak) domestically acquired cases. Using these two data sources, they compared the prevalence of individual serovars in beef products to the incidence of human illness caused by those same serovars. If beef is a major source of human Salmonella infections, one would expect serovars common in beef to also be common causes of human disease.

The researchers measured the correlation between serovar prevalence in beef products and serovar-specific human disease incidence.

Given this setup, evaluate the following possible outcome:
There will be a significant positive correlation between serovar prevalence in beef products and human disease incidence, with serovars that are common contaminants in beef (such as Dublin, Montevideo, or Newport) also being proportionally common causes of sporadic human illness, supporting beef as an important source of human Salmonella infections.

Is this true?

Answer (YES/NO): NO